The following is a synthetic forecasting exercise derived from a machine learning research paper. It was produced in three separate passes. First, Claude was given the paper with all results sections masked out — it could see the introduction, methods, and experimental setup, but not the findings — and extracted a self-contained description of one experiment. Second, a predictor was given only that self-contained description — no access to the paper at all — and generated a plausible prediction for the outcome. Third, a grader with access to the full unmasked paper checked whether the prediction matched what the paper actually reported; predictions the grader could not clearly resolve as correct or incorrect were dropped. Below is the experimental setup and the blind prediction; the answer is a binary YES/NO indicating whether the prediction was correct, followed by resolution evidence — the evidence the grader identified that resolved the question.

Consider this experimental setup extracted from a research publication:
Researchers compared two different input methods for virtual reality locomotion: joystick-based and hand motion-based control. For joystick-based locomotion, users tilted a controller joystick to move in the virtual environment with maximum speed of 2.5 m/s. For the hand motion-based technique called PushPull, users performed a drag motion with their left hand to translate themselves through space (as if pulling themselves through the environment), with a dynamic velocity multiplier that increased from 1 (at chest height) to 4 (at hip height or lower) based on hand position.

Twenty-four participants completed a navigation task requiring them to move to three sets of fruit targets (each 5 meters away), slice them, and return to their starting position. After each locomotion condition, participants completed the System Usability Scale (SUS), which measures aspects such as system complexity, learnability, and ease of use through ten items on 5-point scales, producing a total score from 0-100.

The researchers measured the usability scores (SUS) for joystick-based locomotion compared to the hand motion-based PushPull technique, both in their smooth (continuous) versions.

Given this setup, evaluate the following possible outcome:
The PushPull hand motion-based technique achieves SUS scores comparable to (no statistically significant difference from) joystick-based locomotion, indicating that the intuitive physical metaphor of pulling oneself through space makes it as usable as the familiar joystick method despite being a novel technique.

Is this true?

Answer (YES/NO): NO